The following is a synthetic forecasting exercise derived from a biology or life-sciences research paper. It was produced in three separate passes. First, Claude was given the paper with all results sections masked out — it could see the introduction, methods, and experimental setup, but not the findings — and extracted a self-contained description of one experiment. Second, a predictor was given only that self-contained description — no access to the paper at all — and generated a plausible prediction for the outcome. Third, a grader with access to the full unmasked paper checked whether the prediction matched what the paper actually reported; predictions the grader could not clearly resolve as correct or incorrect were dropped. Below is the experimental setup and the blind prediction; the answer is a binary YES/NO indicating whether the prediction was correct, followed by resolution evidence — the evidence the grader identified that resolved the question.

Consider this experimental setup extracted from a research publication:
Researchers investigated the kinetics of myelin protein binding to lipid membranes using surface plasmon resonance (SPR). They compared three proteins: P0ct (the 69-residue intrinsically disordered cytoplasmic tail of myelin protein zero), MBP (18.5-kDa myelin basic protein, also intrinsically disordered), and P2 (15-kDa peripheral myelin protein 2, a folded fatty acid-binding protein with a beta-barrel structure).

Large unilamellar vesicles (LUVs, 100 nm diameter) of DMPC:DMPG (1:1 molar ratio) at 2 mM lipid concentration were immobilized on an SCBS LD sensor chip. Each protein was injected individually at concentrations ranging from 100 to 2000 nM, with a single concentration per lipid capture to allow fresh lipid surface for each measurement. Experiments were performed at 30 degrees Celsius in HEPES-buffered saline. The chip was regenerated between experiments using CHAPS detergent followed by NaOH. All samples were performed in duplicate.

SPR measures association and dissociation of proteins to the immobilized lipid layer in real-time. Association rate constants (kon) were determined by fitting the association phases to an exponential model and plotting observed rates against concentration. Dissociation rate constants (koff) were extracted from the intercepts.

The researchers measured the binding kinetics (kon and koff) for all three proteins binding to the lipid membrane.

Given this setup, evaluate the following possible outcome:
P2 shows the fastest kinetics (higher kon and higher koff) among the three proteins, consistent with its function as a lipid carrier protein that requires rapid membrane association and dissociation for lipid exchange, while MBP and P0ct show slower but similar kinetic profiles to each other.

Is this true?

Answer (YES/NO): NO